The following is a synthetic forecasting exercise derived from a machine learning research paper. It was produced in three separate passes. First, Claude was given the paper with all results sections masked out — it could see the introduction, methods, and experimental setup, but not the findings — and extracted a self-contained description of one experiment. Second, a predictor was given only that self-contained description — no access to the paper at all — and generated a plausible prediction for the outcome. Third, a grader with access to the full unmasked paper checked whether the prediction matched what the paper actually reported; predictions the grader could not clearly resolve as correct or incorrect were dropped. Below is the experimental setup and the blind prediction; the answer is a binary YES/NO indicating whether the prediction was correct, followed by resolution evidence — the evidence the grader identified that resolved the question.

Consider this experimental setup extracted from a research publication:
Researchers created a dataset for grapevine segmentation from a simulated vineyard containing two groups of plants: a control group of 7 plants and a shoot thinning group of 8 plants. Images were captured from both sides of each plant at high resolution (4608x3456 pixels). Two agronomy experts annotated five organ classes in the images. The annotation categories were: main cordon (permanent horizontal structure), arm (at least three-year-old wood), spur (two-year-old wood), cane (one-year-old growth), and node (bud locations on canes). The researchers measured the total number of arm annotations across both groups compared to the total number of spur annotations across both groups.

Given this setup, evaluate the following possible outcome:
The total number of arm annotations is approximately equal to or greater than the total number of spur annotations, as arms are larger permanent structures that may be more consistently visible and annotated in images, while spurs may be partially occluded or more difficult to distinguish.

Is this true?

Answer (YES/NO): YES